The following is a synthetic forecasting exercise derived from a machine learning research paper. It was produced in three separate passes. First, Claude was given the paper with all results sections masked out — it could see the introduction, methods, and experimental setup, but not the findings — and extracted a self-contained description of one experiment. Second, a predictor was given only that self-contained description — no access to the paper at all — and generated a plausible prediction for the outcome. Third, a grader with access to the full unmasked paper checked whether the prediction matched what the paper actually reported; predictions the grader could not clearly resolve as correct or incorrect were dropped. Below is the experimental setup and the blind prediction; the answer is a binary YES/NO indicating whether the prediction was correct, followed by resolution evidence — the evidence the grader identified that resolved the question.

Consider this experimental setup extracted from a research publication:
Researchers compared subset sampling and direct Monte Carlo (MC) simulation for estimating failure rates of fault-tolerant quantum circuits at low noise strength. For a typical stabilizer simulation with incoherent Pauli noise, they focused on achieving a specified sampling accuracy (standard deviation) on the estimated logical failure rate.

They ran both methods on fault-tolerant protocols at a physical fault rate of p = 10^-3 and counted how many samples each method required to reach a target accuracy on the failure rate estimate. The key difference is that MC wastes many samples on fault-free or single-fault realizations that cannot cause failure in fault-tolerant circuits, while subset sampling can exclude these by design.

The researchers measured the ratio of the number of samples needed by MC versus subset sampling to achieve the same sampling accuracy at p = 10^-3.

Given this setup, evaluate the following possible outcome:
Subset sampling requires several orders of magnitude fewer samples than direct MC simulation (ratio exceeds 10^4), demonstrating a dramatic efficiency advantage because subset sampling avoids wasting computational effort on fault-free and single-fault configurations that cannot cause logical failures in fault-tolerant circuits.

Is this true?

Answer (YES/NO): NO